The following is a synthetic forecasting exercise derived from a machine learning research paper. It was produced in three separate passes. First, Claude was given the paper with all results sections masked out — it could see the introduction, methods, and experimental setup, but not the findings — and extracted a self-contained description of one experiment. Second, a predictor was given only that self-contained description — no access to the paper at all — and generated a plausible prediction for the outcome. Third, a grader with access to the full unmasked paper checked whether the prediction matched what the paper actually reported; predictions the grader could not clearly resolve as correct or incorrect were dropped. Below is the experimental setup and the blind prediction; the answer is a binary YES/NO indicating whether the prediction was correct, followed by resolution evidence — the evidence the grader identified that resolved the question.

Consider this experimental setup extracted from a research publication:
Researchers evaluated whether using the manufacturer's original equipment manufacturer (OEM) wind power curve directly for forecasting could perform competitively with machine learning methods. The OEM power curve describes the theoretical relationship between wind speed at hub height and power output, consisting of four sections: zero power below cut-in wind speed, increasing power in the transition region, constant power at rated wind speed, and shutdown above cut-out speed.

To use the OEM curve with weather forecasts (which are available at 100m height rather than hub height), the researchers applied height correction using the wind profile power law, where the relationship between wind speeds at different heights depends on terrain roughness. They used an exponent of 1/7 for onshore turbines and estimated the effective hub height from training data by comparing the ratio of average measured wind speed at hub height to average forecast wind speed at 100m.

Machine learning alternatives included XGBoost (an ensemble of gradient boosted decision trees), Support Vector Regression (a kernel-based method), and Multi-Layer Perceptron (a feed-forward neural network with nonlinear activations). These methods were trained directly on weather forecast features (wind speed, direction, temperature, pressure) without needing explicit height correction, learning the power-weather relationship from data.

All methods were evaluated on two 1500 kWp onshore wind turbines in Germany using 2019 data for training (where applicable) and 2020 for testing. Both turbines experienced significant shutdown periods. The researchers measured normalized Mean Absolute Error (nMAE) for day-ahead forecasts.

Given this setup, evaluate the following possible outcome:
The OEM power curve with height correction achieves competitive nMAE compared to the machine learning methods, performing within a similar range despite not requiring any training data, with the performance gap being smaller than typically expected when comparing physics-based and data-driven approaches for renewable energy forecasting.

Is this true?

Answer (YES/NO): NO